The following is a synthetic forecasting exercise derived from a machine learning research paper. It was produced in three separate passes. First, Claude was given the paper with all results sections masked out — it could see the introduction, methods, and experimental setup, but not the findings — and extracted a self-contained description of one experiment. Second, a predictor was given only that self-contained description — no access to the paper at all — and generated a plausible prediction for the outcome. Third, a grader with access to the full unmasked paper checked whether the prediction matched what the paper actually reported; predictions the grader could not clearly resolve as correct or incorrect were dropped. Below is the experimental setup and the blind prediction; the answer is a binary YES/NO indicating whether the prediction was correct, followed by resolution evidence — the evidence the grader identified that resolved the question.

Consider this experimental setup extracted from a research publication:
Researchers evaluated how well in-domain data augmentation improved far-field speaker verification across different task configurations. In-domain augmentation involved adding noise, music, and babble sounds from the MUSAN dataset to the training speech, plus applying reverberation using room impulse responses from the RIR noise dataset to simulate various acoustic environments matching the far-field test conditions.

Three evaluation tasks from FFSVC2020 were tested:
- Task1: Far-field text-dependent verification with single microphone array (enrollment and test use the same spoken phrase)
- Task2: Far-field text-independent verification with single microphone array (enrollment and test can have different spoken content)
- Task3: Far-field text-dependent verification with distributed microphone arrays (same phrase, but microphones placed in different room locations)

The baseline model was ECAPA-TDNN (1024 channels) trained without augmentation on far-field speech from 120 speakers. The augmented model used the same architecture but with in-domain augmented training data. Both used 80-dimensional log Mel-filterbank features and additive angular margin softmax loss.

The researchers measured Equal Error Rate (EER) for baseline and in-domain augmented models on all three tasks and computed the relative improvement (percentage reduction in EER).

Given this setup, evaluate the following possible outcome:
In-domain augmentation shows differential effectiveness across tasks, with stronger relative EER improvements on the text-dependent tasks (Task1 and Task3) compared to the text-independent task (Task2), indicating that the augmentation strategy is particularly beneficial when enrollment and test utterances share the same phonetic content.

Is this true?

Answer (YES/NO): YES